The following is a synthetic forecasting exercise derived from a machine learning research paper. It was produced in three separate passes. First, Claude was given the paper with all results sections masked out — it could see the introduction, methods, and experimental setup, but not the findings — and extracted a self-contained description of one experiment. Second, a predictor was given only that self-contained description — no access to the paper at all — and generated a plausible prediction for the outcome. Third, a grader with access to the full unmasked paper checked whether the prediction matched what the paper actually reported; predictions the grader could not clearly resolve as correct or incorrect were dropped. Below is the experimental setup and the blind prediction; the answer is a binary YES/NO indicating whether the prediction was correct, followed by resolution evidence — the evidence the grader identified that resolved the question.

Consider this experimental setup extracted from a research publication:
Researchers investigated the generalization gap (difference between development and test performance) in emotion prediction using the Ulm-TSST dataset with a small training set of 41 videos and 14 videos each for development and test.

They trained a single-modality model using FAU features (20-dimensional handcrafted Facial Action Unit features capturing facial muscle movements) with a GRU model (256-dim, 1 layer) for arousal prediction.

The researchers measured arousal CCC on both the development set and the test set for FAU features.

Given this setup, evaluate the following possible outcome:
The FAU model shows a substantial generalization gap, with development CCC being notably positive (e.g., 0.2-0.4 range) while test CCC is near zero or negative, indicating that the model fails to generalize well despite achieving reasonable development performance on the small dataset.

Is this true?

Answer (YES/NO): NO